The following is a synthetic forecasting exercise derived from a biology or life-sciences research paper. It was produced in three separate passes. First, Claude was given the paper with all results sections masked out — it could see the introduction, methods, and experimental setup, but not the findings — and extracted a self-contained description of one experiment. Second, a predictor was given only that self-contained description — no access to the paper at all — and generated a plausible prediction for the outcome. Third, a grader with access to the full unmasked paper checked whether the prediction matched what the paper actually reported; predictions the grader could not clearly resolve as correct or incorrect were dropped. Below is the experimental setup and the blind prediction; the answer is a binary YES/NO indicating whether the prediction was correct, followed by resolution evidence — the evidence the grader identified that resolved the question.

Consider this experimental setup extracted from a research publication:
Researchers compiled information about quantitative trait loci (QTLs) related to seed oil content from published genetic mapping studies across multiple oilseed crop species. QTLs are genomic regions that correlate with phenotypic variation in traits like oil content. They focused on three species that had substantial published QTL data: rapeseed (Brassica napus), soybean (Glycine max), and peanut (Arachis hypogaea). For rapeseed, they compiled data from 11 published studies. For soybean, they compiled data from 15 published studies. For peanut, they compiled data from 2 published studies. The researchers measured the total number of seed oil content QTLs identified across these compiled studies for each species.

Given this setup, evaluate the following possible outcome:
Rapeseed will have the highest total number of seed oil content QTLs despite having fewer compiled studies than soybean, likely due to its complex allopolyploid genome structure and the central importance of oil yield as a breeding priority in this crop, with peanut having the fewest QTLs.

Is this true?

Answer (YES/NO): NO